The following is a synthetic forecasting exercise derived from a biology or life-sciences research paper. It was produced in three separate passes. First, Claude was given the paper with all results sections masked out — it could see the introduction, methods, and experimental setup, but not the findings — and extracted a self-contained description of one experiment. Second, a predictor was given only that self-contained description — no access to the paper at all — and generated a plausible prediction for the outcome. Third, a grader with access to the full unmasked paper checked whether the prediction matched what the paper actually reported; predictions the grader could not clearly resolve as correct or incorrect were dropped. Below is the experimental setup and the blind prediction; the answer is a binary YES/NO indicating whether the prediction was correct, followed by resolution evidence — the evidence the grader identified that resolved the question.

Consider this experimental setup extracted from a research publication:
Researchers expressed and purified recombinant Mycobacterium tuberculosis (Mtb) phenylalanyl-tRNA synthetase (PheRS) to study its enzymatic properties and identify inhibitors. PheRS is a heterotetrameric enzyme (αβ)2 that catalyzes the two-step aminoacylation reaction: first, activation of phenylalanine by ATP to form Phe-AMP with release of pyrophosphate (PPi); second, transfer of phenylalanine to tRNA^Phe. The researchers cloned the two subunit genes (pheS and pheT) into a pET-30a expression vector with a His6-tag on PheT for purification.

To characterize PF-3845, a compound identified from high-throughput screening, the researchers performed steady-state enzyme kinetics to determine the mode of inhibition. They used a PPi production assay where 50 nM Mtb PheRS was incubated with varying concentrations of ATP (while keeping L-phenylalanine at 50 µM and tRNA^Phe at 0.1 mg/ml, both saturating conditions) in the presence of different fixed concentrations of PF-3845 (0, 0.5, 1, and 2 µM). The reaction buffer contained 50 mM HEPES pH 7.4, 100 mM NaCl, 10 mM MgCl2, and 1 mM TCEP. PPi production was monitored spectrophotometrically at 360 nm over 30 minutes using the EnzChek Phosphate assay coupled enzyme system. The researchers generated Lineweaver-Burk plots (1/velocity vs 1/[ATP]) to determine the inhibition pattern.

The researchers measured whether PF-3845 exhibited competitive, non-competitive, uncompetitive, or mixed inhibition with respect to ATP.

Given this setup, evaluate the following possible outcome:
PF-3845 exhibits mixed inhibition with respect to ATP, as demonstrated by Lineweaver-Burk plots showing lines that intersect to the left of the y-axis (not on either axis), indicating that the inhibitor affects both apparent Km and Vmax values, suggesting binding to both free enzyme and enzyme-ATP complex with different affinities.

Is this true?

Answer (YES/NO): YES